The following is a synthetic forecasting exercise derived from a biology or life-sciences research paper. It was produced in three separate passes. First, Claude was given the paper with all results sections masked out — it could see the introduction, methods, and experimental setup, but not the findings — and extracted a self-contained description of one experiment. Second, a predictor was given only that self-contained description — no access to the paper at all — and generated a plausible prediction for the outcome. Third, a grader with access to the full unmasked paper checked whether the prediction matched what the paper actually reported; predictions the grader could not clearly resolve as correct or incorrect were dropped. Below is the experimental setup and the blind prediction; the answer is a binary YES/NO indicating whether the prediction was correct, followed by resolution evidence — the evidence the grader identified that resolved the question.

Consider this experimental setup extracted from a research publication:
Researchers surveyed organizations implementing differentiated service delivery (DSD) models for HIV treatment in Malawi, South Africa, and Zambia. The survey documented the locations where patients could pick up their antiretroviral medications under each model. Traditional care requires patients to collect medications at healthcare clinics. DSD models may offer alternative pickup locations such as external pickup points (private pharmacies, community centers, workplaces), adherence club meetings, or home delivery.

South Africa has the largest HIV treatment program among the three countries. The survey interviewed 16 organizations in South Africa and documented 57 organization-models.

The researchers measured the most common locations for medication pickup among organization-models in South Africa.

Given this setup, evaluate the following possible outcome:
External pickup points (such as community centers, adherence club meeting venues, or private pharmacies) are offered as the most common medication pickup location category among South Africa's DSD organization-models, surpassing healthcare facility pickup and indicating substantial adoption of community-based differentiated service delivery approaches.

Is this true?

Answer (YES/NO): NO